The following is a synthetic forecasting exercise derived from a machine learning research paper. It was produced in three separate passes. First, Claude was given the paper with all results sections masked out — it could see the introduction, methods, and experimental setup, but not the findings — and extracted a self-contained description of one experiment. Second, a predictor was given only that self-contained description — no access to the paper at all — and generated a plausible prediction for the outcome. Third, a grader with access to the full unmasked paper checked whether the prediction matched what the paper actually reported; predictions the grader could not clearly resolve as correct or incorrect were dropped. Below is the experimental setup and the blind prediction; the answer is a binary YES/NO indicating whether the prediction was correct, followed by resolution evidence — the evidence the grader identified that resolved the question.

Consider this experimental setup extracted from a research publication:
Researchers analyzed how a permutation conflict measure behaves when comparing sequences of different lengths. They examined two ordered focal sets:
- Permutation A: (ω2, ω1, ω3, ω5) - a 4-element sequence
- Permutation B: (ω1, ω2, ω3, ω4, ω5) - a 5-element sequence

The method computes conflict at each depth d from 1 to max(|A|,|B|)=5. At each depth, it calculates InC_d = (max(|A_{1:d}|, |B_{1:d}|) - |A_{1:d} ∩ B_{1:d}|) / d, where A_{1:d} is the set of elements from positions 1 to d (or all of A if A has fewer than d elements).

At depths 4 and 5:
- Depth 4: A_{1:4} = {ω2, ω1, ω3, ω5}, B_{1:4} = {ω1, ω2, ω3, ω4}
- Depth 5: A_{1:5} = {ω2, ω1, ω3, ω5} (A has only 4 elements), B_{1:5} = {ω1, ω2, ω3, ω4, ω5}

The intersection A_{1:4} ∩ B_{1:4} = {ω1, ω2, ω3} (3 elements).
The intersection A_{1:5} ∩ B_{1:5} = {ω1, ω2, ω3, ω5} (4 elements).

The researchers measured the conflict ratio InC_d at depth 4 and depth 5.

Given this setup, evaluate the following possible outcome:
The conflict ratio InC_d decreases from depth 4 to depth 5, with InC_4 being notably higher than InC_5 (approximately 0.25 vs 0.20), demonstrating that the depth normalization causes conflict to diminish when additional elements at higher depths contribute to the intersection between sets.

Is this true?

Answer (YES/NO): YES